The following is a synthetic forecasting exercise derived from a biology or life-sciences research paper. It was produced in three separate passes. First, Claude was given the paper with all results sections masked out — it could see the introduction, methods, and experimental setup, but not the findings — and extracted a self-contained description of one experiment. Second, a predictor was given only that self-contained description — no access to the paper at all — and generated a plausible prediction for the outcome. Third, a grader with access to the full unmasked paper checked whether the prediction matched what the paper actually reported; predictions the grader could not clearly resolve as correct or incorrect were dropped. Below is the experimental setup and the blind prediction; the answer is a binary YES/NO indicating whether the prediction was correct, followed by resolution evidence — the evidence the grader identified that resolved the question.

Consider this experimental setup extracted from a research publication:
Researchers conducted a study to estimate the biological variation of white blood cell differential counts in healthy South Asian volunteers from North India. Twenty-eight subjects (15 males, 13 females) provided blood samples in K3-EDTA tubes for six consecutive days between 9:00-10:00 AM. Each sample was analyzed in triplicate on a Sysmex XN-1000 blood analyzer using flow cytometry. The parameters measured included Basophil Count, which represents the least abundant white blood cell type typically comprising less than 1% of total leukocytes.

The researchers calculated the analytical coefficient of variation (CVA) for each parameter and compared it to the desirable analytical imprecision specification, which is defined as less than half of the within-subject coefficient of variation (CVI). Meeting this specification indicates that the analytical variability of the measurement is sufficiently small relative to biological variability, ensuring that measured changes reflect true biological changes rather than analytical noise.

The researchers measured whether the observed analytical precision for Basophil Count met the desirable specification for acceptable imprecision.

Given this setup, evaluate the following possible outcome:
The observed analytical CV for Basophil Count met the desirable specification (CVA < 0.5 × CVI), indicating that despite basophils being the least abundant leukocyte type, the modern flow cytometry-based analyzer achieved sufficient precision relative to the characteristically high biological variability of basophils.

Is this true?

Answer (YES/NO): NO